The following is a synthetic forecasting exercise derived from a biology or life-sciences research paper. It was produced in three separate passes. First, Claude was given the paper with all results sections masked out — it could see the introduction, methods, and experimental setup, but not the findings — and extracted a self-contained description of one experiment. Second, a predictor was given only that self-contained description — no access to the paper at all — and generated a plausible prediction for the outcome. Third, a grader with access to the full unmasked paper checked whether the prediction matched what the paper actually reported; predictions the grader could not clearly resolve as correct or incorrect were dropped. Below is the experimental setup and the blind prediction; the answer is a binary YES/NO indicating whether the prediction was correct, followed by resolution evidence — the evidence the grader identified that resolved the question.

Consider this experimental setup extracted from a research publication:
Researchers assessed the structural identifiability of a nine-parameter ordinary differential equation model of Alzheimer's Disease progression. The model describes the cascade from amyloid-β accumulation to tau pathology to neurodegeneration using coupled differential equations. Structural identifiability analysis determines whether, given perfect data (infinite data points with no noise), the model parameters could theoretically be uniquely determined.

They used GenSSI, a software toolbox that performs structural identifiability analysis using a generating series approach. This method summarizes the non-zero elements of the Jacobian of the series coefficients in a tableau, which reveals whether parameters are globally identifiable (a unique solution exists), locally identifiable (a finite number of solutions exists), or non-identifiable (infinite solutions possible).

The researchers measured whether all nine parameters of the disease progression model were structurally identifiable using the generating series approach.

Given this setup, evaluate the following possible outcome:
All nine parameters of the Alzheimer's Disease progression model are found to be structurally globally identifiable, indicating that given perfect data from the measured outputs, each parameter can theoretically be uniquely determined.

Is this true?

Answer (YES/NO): YES